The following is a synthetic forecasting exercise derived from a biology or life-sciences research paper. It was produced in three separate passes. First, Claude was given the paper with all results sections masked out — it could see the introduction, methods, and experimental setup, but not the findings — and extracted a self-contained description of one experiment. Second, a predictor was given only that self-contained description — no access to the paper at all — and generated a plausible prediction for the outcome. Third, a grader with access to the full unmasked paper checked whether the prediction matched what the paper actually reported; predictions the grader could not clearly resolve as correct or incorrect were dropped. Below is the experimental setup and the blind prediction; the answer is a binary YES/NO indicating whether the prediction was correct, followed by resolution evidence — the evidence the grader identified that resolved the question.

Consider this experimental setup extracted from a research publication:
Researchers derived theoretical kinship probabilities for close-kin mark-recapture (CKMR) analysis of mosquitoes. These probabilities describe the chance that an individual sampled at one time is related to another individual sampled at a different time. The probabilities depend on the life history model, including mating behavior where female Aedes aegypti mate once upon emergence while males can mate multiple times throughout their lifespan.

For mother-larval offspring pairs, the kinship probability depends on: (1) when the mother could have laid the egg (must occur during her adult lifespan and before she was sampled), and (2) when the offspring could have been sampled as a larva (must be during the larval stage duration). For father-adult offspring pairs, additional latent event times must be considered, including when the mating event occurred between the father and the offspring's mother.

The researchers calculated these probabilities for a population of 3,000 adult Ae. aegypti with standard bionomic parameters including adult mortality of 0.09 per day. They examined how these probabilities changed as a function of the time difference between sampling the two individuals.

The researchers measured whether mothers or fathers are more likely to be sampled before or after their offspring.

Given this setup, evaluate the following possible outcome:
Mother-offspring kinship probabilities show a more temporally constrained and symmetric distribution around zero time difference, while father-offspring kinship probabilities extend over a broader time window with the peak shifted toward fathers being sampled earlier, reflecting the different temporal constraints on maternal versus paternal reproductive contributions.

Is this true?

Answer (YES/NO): NO